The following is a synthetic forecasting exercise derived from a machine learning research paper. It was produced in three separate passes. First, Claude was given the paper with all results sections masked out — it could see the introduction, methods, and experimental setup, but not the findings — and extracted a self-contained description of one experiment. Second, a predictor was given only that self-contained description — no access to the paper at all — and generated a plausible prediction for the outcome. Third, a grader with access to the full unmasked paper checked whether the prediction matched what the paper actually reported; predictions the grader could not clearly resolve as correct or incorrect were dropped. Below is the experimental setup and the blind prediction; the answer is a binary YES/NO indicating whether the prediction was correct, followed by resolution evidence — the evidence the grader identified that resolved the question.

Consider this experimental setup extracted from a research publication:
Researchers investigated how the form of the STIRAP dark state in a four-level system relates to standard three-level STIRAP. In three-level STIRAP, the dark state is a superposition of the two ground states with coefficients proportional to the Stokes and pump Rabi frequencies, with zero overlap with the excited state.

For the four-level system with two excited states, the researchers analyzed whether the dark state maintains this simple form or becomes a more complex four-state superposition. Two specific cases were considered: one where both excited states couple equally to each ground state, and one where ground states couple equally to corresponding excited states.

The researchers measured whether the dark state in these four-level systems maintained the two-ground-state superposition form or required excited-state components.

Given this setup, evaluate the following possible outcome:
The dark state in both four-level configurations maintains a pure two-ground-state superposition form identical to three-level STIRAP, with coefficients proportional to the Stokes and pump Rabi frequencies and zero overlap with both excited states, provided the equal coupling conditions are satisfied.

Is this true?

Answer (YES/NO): YES